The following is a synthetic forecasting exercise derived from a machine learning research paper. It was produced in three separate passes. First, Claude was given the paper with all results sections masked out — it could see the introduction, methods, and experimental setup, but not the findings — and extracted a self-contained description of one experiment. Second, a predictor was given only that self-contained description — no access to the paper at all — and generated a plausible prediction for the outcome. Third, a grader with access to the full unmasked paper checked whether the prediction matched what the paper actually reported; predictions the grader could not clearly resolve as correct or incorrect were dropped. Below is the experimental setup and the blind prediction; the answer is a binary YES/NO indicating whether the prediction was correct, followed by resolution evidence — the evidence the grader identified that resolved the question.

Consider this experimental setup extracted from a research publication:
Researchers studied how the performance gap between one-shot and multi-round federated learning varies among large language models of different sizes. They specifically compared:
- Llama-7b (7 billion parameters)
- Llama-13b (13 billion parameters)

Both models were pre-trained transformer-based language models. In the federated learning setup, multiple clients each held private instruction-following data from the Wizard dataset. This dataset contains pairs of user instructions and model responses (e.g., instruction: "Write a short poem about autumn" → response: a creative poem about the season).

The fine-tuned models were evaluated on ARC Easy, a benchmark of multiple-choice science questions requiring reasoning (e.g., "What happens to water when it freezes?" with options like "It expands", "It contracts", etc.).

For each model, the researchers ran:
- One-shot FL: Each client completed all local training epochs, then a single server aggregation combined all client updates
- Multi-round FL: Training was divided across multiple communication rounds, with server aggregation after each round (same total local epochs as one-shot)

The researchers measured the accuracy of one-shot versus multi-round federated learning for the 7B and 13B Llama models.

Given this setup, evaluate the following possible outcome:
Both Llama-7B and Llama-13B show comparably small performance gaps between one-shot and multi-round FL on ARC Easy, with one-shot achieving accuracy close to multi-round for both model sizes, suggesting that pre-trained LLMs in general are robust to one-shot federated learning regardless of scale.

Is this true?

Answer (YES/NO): YES